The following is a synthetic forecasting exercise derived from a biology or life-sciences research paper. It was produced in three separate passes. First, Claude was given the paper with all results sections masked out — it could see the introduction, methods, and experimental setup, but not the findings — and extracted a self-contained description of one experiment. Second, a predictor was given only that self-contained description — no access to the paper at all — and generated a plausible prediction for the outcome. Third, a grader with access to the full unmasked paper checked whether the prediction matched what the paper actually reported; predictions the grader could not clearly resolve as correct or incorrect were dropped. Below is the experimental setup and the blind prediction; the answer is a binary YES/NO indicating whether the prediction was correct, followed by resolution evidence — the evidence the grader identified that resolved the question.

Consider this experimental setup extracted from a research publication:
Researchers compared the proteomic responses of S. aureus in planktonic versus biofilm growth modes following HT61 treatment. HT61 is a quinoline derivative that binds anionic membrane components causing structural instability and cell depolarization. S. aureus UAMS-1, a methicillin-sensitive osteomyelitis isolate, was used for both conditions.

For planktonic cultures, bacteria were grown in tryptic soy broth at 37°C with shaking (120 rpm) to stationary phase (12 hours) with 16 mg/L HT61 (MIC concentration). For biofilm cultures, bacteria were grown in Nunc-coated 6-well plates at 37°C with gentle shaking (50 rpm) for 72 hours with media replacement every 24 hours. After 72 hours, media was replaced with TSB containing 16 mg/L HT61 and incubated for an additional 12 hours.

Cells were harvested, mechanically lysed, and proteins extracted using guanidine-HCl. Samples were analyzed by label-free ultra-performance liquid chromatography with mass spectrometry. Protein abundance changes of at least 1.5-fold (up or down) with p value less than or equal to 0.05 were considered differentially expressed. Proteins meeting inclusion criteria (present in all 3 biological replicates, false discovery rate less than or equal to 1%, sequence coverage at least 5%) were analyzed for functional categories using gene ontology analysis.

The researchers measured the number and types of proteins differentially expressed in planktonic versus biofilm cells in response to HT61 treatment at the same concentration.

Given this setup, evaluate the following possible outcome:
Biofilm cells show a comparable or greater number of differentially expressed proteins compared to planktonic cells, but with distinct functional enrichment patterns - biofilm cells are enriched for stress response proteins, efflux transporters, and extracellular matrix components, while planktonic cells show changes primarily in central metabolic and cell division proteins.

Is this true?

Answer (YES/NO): NO